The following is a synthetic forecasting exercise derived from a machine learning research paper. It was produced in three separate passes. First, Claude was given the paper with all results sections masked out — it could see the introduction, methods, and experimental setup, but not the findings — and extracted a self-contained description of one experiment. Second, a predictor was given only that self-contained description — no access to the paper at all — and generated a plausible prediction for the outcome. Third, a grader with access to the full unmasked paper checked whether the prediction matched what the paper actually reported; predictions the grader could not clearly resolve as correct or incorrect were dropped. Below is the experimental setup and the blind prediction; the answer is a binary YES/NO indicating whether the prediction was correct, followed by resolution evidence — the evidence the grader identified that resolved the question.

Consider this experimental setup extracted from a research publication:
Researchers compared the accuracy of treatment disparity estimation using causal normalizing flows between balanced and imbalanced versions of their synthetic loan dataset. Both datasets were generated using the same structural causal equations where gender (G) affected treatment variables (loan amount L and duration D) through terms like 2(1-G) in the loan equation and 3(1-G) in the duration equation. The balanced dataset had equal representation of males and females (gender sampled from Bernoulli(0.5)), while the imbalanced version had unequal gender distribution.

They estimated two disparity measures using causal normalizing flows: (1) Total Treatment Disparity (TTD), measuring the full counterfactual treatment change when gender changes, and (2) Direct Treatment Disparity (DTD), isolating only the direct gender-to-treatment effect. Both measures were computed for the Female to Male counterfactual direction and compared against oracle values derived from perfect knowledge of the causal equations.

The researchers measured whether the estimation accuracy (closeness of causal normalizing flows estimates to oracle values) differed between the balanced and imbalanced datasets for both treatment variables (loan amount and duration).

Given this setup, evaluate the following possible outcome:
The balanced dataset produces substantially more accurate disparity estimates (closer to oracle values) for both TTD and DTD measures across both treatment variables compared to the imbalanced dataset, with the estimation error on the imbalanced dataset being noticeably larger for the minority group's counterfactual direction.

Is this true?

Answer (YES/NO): NO